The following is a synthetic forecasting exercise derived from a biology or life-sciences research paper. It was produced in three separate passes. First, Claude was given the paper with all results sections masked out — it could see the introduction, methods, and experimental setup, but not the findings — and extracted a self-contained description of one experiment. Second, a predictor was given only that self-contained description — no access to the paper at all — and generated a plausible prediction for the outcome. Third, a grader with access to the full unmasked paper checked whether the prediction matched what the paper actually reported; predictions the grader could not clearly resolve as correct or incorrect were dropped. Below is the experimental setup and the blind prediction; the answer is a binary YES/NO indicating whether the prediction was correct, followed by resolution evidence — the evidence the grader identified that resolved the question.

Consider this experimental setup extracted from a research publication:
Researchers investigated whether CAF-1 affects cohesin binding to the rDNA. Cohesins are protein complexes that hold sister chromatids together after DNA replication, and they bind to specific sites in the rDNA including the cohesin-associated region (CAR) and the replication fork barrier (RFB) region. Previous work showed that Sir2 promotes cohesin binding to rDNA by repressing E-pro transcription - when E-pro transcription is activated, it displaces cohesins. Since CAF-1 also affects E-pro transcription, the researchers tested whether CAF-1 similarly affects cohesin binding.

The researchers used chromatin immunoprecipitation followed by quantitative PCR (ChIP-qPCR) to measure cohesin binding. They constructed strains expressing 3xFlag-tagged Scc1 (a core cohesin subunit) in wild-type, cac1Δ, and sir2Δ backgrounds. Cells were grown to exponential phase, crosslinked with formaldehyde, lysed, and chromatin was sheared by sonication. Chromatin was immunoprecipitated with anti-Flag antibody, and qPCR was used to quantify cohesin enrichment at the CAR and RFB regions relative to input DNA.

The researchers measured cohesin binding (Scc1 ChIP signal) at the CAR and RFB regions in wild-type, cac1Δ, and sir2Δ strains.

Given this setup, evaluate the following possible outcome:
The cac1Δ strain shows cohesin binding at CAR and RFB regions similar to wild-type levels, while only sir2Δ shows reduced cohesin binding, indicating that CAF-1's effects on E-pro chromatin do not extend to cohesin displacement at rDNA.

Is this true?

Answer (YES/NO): YES